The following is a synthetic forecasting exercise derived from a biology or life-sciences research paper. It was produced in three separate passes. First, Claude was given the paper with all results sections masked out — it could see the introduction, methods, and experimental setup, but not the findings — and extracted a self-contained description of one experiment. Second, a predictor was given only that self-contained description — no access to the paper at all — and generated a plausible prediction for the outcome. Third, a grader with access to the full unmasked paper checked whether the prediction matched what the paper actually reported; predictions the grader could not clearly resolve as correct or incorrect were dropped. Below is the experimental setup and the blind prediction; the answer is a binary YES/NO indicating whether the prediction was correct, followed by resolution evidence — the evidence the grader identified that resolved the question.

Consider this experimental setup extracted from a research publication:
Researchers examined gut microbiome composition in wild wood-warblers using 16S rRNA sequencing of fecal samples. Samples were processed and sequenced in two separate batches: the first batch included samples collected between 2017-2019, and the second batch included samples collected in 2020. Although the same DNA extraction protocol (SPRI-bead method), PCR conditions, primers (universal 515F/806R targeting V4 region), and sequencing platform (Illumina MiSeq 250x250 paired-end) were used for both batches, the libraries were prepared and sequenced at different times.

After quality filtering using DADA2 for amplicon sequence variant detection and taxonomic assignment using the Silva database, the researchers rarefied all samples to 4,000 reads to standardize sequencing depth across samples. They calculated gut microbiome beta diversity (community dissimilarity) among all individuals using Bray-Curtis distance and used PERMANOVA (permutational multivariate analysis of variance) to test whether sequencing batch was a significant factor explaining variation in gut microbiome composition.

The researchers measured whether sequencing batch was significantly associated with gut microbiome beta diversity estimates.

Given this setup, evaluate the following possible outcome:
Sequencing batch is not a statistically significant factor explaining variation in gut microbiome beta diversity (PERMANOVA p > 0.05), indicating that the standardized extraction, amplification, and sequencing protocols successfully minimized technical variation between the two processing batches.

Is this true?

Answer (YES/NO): NO